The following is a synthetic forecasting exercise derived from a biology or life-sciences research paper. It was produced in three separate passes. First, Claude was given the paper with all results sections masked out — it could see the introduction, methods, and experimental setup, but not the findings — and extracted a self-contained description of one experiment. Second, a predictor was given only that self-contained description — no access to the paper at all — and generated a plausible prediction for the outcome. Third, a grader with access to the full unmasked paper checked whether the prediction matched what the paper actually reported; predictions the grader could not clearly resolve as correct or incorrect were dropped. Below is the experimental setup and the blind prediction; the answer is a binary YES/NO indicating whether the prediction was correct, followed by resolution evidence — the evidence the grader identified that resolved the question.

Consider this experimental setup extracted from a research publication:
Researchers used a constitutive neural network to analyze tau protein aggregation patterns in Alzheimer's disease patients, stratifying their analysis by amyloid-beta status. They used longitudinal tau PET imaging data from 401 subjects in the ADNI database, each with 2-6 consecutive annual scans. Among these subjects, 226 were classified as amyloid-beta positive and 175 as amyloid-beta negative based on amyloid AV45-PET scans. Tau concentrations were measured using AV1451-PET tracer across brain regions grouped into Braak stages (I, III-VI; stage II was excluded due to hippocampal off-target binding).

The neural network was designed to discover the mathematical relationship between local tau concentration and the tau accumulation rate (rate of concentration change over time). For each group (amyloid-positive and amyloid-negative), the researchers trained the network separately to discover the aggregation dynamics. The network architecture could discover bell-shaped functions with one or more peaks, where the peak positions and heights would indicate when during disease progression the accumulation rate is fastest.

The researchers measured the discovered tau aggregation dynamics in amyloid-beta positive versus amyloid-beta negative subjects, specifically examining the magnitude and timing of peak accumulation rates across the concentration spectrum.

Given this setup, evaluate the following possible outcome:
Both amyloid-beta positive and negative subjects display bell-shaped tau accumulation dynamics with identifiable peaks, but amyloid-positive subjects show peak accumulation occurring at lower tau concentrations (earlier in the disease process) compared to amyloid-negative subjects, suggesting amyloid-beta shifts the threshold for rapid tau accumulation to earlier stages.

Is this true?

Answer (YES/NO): YES